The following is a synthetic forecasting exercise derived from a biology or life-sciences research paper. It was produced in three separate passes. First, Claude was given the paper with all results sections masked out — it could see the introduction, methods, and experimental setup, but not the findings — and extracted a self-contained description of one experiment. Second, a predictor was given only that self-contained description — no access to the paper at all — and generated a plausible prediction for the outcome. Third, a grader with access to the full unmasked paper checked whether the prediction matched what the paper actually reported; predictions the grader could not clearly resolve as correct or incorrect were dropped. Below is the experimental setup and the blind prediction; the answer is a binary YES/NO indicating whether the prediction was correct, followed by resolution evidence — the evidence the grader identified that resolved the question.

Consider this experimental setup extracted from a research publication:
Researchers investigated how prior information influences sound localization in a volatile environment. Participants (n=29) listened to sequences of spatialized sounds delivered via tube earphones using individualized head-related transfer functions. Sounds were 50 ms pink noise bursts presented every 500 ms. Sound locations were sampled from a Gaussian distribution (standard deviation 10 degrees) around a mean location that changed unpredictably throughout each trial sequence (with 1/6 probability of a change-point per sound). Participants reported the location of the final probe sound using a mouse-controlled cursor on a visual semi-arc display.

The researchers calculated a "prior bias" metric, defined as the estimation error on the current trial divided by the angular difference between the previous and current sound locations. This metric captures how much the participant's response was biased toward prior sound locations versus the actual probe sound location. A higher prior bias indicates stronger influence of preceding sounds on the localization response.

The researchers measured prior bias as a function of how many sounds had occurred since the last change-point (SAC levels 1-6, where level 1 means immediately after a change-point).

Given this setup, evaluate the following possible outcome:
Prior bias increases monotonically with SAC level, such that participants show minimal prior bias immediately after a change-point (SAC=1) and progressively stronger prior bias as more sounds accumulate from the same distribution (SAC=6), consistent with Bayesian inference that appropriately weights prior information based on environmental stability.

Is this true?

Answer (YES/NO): YES